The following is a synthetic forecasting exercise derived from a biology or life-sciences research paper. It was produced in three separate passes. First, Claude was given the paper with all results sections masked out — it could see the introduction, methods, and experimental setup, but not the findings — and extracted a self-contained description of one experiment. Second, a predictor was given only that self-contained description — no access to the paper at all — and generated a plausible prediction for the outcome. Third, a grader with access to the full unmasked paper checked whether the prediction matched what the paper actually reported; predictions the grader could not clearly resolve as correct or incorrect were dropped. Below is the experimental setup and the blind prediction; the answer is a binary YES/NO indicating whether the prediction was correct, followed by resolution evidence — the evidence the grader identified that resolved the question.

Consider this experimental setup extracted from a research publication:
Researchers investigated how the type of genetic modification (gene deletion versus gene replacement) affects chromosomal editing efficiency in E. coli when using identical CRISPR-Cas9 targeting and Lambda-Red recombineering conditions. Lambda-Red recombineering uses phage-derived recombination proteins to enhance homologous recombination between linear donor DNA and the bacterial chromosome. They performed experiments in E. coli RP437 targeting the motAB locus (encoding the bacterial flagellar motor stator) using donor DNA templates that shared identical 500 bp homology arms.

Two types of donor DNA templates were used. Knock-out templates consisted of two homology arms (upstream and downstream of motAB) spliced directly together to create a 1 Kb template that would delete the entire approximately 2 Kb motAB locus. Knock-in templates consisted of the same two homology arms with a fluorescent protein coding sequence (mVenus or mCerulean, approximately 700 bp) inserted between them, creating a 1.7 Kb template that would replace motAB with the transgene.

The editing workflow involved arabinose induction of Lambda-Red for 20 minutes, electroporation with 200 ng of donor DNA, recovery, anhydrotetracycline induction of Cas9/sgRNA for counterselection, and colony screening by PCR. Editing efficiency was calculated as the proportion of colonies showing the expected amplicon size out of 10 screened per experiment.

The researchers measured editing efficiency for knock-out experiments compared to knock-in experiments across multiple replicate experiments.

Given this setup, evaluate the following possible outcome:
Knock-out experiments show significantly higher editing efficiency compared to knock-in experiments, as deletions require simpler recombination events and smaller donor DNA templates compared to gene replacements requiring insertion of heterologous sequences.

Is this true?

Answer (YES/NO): YES